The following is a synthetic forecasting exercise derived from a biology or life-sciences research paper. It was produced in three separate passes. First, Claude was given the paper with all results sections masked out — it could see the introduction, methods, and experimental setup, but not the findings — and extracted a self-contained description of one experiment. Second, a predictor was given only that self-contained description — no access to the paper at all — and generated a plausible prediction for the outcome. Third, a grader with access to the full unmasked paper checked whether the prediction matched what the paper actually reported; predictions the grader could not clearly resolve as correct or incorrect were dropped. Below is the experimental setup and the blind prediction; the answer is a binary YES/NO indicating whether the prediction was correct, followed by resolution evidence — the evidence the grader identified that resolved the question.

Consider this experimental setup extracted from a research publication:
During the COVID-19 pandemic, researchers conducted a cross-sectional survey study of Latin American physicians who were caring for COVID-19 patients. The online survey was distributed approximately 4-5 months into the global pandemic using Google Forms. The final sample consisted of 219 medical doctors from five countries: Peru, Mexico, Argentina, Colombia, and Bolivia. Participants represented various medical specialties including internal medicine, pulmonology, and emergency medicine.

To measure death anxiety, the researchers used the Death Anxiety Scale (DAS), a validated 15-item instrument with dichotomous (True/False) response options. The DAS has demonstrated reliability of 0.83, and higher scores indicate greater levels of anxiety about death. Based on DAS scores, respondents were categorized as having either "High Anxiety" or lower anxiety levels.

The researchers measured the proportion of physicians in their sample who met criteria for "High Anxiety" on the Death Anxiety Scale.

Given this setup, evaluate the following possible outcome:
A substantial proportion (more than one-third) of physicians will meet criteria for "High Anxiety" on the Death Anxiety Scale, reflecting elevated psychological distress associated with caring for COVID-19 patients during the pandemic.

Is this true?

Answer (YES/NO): YES